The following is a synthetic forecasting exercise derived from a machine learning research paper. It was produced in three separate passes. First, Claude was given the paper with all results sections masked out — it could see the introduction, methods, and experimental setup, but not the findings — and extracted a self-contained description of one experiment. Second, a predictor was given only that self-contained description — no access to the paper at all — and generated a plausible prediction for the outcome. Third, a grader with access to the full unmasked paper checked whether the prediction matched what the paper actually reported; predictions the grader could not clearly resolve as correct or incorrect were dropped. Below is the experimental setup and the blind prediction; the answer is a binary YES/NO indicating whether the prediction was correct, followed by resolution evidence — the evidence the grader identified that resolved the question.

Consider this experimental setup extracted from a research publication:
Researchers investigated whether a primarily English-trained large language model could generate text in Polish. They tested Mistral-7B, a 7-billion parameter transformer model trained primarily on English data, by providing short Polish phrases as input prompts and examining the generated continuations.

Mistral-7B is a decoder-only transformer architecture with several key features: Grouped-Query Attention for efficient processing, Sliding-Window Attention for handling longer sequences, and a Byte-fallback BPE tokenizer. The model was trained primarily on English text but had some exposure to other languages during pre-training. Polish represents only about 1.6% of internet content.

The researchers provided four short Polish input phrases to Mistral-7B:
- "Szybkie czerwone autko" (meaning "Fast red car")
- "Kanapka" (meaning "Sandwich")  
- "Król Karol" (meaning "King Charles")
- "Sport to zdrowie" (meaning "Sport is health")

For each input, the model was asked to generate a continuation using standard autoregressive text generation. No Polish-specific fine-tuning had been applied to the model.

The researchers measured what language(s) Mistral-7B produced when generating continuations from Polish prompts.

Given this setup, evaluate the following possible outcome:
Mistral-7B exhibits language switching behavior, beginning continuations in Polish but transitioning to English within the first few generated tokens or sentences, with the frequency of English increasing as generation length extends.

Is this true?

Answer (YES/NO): NO